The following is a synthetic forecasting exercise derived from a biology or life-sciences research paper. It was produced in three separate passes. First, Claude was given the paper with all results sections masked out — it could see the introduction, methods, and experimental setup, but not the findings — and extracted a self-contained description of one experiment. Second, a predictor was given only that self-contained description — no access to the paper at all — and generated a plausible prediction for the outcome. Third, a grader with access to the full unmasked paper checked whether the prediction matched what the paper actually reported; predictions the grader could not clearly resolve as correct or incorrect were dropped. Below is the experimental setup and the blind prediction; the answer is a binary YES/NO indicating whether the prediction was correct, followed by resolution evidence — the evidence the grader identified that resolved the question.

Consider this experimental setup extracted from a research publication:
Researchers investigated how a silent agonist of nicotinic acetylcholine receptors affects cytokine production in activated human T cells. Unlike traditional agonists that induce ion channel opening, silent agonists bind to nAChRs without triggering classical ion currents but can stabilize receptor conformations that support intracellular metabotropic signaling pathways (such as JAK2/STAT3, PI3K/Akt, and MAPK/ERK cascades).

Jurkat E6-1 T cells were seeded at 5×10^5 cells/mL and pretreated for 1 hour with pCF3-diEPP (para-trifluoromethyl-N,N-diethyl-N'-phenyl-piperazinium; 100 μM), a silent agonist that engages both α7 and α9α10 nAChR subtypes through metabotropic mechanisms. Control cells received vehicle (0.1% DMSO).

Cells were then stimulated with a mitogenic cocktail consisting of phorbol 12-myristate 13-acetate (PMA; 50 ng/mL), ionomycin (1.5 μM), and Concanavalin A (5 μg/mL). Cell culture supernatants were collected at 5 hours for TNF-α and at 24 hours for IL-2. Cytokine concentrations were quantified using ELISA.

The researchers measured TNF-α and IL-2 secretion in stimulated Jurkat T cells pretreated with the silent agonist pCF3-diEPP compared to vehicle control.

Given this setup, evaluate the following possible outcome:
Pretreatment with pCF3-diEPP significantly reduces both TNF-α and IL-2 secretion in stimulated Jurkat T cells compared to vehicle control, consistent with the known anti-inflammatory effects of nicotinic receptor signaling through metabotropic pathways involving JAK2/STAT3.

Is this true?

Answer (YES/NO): NO